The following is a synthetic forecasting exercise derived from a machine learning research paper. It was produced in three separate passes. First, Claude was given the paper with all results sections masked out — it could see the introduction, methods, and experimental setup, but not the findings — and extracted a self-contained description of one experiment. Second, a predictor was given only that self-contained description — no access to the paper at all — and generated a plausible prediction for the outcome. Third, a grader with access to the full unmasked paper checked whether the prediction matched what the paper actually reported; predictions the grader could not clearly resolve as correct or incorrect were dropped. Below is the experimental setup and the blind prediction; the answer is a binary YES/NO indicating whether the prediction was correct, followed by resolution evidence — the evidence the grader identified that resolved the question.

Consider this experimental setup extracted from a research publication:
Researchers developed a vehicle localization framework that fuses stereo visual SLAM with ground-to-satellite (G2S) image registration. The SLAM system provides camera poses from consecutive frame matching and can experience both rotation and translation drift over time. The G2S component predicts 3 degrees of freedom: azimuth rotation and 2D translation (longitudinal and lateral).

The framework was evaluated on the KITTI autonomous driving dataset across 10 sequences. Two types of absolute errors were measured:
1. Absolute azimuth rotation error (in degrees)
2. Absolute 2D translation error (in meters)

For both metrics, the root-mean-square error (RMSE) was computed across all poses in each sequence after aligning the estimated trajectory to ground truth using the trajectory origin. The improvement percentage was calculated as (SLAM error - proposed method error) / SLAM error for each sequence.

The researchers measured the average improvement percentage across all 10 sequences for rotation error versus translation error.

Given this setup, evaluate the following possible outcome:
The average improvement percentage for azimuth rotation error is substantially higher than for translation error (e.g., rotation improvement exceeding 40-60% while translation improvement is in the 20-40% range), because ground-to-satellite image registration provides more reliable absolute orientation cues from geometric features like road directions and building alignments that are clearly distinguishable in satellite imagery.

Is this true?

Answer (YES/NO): NO